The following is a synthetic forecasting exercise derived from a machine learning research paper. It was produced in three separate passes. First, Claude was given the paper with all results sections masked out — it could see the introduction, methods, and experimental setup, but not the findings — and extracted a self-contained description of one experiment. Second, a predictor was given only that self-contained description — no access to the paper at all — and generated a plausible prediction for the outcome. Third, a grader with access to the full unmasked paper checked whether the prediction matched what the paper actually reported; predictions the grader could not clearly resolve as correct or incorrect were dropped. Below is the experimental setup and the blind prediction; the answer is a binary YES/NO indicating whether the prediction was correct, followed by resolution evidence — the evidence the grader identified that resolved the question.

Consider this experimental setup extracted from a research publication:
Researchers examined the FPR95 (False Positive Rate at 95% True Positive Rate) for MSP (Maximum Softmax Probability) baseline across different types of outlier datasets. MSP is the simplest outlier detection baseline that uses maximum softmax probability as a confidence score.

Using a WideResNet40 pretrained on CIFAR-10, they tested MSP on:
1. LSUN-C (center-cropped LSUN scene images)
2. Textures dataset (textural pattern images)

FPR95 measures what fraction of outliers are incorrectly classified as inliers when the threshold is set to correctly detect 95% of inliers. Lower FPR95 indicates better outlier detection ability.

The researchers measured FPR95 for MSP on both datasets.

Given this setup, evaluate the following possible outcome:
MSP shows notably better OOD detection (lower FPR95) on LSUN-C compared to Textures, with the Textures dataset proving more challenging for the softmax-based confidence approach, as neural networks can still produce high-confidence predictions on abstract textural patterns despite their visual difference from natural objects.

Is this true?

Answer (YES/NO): YES